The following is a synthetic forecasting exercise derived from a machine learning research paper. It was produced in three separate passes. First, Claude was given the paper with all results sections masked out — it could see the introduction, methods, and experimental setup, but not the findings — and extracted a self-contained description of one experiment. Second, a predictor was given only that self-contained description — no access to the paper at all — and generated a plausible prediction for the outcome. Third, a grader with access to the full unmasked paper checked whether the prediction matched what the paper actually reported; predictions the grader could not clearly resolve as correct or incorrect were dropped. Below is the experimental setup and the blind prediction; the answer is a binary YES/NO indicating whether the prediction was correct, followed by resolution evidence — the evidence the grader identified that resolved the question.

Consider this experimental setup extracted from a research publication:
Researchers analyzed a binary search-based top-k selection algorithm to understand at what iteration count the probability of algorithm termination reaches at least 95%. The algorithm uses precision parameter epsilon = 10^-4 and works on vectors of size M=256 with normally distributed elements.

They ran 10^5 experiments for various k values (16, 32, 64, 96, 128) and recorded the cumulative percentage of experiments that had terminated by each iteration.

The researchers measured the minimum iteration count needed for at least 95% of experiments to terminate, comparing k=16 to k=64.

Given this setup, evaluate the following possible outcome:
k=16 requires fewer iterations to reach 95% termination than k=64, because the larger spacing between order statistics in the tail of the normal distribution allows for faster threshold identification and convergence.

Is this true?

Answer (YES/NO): YES